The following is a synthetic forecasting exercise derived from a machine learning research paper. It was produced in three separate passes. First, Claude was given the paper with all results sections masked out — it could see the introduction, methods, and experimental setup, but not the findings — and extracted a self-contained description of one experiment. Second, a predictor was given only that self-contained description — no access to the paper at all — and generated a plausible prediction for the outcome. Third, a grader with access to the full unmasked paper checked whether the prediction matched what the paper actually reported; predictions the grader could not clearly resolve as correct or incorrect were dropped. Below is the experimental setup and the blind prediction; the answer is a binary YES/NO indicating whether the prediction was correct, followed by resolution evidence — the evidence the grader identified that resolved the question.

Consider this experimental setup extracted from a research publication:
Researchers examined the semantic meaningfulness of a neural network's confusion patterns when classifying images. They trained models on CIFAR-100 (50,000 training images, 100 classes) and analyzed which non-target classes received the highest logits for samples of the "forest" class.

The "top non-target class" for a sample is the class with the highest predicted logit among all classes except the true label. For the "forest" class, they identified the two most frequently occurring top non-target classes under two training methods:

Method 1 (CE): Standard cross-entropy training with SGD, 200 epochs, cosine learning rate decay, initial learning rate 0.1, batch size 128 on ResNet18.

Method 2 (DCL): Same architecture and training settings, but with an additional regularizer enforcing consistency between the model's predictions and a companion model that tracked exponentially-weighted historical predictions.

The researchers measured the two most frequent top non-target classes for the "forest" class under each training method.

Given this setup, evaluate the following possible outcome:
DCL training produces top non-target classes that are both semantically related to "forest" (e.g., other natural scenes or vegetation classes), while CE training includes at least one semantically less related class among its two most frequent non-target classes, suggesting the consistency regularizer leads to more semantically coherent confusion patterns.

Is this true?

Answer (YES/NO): YES